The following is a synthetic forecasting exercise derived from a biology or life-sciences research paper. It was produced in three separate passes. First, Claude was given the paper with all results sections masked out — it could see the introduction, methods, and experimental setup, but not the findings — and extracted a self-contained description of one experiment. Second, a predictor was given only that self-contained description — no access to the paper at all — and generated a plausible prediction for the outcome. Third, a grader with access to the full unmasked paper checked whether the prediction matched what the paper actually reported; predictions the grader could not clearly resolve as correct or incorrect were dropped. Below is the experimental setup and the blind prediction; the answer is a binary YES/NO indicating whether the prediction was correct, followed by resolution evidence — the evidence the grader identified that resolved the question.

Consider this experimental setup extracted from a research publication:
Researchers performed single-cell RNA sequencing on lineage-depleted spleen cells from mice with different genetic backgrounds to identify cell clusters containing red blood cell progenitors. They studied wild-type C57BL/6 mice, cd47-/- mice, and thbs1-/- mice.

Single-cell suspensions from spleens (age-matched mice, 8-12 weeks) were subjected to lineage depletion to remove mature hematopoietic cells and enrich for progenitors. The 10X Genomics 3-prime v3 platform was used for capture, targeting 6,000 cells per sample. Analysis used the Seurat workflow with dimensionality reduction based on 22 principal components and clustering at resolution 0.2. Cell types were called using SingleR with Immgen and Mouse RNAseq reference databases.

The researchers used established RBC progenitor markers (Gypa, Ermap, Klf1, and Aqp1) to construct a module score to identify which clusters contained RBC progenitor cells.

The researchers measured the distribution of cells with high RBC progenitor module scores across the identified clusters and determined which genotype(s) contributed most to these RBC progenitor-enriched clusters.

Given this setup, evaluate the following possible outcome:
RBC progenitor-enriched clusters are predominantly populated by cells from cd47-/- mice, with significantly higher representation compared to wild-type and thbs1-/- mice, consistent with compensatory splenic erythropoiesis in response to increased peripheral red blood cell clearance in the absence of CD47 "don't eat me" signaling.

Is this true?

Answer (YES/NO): YES